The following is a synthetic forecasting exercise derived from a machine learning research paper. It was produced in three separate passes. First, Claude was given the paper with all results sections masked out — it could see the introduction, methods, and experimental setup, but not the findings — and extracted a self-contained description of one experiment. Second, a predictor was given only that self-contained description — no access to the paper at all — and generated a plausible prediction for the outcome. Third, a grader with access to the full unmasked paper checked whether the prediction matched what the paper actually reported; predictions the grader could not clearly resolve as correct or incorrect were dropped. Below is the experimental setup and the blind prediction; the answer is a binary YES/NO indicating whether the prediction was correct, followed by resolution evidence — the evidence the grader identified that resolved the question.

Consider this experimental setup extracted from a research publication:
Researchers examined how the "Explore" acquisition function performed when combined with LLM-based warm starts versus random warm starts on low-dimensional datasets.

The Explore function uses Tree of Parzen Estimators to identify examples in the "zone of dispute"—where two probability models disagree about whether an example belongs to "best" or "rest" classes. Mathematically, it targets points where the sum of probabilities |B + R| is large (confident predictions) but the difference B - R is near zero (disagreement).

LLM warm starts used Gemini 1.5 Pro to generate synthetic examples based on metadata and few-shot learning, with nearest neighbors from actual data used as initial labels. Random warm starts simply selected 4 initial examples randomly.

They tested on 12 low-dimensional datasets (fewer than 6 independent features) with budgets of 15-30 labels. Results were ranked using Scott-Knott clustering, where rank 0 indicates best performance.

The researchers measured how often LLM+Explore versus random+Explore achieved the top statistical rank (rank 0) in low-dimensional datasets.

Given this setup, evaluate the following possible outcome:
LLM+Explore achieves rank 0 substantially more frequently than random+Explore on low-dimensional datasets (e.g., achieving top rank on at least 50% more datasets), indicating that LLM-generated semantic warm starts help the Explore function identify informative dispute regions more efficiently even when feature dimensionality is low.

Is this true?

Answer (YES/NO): NO